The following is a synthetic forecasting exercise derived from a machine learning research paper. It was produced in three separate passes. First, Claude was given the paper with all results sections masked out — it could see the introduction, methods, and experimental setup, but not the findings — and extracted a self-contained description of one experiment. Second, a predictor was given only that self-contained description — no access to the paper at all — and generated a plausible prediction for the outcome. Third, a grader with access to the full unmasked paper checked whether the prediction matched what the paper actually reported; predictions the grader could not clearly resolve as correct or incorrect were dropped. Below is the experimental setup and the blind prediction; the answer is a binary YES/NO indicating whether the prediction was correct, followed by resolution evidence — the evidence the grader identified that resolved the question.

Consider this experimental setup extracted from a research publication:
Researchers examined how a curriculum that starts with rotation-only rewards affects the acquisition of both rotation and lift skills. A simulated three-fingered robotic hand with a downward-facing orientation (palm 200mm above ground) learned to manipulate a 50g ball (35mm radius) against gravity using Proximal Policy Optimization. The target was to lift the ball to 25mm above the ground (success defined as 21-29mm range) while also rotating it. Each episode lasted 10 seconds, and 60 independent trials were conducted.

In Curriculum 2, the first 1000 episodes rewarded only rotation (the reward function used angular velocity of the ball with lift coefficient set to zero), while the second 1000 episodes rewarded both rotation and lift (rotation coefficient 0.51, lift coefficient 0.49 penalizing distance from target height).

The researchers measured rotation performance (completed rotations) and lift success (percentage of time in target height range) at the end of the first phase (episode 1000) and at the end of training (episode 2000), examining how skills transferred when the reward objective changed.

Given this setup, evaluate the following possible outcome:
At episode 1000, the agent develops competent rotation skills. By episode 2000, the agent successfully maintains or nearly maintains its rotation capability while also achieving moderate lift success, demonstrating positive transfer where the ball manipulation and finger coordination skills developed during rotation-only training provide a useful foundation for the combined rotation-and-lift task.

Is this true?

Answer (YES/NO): NO